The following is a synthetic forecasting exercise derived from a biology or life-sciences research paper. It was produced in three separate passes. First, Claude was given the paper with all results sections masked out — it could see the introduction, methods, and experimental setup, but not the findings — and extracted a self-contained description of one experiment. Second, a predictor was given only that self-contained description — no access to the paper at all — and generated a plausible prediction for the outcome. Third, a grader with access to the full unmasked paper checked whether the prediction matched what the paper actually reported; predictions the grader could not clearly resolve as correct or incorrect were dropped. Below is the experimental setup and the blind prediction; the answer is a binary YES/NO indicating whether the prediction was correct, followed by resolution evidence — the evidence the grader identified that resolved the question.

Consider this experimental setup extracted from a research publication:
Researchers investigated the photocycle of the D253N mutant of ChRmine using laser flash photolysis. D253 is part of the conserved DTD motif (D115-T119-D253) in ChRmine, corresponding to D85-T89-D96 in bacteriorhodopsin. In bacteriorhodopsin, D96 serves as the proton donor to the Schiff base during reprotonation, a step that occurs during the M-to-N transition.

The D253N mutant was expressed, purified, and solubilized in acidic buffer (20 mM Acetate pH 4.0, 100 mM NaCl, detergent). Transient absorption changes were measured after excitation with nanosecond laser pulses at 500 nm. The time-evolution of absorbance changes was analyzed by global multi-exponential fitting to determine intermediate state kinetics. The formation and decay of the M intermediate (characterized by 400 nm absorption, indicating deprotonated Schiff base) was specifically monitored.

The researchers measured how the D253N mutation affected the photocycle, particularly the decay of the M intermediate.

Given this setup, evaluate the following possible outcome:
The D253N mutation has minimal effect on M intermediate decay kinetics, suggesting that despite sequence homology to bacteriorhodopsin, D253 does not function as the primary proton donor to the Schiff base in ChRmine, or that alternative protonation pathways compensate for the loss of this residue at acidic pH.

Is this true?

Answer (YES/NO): YES